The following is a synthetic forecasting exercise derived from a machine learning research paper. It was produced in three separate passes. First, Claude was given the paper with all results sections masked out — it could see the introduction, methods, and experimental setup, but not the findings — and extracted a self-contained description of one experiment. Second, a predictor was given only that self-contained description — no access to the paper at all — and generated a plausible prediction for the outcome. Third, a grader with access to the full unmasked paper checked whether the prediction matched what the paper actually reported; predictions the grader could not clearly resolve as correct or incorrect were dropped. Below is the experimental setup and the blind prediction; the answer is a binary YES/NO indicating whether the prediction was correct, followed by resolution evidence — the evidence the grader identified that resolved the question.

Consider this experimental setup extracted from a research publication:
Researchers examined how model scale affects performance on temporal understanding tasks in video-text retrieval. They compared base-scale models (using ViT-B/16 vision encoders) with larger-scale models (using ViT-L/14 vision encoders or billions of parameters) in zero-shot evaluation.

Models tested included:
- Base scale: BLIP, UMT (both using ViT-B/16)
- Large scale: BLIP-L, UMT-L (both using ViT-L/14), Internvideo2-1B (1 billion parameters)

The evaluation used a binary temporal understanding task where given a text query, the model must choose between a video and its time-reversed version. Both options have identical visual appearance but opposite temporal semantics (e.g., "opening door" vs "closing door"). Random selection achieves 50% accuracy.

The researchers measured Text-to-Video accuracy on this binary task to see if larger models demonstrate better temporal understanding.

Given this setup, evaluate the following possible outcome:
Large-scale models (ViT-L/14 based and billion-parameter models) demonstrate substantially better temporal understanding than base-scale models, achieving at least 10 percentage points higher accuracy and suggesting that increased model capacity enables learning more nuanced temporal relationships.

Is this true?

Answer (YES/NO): NO